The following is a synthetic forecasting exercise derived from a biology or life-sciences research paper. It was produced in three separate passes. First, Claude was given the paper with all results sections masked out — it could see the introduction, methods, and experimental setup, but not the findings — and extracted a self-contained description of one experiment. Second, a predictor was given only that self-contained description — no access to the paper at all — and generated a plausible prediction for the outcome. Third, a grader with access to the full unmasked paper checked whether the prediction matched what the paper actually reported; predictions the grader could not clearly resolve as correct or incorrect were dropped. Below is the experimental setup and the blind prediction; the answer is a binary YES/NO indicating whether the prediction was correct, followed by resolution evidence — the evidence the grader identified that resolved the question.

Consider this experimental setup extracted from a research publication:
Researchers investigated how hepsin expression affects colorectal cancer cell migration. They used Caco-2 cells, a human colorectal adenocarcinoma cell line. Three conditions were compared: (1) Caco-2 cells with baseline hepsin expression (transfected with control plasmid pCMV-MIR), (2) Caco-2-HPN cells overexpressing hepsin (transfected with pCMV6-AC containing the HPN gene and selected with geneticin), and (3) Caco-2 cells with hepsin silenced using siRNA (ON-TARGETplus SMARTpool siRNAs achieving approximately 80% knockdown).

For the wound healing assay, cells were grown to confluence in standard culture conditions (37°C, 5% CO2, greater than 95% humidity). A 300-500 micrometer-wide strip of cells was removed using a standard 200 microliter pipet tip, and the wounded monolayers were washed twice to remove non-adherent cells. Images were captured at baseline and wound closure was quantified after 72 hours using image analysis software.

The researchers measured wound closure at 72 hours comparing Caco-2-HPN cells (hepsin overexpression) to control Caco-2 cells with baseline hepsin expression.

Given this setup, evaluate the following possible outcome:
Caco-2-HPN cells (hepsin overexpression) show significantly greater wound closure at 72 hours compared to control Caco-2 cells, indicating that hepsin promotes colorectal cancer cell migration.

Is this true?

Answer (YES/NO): NO